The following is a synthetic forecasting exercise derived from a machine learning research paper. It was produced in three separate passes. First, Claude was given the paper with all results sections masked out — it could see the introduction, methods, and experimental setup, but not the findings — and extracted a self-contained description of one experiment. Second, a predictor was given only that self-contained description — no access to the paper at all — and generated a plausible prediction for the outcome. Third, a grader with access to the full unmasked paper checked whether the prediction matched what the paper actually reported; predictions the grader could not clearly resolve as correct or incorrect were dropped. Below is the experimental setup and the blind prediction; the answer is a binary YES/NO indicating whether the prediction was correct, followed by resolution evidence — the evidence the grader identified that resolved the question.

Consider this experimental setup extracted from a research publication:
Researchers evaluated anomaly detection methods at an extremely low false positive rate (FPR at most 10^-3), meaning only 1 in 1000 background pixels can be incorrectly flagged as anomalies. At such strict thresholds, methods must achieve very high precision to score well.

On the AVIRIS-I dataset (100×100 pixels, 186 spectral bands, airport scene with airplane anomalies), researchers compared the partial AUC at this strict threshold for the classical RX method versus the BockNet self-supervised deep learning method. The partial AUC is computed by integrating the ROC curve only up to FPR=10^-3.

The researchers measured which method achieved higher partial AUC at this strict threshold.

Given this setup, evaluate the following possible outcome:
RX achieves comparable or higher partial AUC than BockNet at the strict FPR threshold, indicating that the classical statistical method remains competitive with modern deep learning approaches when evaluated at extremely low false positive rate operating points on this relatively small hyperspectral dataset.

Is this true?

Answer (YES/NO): YES